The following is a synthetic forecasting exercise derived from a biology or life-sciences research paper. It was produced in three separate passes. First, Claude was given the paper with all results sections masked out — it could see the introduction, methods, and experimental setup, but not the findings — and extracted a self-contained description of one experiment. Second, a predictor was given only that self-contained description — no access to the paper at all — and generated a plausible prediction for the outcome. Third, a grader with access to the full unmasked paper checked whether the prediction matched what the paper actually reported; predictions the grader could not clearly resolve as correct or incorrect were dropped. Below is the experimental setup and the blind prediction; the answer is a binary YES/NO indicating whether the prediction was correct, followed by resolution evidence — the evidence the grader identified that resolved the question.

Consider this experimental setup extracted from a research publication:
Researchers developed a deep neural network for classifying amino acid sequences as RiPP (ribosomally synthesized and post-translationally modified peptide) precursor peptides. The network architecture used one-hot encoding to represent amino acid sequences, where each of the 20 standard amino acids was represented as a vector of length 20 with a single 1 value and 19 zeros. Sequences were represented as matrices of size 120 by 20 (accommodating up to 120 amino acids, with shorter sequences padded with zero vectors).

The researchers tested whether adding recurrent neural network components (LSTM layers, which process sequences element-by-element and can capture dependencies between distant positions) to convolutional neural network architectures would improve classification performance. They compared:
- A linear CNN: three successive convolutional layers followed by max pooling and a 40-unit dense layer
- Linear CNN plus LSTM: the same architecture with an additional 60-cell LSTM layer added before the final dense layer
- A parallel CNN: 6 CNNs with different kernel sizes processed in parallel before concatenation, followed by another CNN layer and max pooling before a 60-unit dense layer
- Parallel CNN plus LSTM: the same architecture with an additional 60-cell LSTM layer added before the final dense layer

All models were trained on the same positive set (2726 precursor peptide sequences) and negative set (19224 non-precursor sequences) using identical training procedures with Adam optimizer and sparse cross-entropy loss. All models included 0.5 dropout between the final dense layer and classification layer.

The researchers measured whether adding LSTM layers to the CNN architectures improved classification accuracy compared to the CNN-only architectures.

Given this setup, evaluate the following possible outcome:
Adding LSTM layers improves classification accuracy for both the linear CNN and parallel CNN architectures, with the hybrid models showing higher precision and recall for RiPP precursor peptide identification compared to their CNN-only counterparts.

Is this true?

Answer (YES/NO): NO